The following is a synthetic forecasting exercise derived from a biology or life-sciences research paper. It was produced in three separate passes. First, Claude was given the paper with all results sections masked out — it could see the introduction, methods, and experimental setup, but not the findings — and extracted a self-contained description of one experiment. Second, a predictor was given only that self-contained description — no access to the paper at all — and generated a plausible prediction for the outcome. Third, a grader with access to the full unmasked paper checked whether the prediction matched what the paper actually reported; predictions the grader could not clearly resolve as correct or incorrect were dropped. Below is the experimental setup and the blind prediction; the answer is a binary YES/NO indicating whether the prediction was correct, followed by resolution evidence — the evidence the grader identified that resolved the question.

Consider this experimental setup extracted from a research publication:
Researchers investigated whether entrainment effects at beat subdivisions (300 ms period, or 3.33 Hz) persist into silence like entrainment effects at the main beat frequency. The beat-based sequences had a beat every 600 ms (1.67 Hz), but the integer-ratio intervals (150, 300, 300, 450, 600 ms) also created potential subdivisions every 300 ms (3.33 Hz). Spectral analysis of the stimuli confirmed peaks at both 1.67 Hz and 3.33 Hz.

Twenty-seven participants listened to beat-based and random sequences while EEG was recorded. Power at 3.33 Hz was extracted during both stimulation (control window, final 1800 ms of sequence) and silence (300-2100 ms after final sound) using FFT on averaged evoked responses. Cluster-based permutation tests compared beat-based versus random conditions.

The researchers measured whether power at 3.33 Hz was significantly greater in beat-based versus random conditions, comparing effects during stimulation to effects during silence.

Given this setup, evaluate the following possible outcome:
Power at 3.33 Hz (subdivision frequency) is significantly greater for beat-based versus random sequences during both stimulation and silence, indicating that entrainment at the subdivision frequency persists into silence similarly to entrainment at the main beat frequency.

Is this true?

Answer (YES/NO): NO